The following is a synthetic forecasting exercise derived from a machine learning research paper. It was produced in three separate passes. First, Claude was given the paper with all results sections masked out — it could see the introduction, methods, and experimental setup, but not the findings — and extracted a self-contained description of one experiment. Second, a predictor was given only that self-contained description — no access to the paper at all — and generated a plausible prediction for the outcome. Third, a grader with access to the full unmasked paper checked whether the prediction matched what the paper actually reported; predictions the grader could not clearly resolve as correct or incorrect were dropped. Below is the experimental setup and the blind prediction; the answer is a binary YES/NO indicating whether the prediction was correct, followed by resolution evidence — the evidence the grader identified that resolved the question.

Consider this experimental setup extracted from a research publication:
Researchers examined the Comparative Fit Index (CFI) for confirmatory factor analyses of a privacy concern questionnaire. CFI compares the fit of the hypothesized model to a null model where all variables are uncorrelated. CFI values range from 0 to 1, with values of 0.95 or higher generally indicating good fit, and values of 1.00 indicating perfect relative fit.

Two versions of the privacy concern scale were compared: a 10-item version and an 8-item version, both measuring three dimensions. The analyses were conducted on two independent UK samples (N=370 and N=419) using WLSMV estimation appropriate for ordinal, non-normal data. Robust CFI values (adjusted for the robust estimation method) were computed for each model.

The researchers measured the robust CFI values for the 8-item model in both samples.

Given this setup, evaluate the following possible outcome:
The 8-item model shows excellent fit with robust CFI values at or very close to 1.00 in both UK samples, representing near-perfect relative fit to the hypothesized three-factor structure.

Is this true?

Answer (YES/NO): YES